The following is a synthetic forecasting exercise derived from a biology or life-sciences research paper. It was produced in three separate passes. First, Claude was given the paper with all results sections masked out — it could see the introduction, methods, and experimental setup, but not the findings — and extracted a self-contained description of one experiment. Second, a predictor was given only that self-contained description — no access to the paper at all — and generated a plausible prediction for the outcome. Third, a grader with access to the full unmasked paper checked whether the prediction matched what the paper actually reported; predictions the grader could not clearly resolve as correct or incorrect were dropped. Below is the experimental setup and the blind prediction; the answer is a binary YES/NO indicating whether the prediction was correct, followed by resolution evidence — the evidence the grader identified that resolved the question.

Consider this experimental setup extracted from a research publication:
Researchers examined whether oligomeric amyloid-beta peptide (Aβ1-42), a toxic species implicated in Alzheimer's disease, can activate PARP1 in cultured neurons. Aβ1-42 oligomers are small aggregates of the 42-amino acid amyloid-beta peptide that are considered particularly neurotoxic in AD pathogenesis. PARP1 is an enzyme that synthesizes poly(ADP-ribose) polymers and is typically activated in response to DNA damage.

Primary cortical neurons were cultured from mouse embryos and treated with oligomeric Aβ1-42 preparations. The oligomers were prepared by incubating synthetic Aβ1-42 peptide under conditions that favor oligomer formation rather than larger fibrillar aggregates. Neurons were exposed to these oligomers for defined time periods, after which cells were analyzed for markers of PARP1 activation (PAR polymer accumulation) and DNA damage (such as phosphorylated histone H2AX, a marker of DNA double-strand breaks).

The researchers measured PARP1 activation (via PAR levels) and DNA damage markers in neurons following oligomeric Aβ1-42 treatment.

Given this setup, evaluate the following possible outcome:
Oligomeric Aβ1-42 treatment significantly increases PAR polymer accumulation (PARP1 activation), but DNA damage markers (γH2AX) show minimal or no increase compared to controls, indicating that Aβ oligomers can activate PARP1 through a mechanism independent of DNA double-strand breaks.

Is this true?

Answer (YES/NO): NO